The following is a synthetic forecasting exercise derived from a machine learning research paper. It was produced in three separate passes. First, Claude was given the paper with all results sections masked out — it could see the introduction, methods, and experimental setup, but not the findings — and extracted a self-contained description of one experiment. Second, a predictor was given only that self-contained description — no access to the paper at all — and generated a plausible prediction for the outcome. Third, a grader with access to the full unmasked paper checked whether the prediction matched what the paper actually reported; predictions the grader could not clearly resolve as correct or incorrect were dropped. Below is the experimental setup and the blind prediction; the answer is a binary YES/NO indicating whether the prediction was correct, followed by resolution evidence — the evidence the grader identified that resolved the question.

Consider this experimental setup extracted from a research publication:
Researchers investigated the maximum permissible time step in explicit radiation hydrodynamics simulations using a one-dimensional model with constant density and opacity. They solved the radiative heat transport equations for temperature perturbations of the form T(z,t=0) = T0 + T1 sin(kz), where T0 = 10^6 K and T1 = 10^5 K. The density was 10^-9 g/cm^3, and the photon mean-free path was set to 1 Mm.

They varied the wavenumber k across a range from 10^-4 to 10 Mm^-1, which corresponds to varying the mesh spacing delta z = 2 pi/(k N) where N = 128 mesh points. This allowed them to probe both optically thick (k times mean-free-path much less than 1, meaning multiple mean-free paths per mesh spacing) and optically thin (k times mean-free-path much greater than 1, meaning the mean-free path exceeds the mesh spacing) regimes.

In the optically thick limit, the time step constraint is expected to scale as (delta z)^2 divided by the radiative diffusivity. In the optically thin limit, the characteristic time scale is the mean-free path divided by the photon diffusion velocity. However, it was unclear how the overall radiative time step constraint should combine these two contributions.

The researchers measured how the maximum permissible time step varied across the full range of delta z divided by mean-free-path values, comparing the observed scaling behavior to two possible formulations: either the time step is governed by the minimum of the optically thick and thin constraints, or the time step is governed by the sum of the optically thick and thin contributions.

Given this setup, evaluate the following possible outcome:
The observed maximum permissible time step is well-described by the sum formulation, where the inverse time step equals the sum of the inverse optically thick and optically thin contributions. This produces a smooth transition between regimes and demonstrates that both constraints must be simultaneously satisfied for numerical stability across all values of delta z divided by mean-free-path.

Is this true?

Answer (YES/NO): NO